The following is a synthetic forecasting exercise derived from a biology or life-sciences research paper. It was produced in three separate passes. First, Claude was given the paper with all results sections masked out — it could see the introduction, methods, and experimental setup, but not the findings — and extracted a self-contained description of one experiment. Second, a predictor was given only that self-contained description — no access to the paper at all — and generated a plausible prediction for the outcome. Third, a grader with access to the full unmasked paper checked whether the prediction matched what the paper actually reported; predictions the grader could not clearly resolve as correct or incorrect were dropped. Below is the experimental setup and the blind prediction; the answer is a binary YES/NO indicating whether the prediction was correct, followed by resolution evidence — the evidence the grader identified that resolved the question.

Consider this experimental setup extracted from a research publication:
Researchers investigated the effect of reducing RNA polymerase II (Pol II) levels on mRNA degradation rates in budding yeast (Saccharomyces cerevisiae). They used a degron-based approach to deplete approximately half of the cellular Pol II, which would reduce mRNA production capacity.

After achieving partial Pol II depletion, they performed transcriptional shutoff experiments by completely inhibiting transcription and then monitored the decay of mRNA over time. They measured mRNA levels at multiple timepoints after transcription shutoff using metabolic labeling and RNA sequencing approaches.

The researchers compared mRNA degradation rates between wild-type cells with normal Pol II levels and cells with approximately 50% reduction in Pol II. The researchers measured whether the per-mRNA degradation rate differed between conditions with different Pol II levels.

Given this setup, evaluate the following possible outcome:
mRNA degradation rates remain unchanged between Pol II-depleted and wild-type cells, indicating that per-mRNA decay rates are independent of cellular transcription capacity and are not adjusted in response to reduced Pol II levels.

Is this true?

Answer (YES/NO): NO